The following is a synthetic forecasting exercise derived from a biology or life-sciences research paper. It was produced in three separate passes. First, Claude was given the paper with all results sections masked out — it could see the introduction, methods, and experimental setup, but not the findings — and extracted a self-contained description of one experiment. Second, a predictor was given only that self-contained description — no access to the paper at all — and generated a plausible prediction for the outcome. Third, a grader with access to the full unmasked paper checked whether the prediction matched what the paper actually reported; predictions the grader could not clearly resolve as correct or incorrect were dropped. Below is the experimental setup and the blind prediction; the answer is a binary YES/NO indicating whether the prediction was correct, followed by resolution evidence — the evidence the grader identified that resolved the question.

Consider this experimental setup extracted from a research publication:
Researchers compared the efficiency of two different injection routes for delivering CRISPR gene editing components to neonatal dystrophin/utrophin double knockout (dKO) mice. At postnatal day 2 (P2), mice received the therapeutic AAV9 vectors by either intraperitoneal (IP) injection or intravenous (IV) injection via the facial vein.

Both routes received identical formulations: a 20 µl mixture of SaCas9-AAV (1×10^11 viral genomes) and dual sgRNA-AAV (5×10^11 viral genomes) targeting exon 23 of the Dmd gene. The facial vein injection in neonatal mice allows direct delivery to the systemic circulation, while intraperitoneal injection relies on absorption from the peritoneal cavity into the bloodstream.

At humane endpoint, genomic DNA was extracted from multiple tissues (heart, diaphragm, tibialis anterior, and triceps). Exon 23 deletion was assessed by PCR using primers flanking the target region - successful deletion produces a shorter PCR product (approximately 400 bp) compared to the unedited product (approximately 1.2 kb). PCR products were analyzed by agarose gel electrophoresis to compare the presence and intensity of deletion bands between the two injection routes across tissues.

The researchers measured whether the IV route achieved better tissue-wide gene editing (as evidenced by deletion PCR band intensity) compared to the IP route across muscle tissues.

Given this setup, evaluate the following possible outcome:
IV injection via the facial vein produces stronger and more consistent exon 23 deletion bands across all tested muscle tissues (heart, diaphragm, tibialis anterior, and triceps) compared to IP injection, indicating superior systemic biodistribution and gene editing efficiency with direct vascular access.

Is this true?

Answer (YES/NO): NO